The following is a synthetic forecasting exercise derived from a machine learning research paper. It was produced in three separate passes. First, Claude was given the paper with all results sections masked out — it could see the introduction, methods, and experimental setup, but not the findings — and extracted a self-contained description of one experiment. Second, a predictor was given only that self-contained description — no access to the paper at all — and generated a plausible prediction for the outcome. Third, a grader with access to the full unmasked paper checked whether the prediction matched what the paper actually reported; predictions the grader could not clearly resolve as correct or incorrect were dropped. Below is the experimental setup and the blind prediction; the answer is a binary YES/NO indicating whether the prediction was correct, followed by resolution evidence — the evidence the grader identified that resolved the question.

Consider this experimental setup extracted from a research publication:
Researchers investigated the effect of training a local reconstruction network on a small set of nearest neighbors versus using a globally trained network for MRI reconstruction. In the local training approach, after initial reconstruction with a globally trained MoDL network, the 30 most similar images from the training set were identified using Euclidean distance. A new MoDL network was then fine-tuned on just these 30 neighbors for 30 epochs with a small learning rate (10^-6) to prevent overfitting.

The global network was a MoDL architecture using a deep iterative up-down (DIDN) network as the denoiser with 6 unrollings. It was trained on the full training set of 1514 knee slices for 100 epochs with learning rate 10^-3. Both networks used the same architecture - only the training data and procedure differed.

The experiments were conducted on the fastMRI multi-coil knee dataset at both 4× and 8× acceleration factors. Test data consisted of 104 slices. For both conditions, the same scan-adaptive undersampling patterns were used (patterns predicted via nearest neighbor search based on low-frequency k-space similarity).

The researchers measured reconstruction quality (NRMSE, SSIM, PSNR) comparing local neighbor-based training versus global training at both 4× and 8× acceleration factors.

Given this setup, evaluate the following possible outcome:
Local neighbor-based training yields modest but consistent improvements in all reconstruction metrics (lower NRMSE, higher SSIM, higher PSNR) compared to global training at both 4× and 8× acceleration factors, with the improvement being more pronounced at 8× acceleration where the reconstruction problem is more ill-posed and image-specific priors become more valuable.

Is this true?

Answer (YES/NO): NO